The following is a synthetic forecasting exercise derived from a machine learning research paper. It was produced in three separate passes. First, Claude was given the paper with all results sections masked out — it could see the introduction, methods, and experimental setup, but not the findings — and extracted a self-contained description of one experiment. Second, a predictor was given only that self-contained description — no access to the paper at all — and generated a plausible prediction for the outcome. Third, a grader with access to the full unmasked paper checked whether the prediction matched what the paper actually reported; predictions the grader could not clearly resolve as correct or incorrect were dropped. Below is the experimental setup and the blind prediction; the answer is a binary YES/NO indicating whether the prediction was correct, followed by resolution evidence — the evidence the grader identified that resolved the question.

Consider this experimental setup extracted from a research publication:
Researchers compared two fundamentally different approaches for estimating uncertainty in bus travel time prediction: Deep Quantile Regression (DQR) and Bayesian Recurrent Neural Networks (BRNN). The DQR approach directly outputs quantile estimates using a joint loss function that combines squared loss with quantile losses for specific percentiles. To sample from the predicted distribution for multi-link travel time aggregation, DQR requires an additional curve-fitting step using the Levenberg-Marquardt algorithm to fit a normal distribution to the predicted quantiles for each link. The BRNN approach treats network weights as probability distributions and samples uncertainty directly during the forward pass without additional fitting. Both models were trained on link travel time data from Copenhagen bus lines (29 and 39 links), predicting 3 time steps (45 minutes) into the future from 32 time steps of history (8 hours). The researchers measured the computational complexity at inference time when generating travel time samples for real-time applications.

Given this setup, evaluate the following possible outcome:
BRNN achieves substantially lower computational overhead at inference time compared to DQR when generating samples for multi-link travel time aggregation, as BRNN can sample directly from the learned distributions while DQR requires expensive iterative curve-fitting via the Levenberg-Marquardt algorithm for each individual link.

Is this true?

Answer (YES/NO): NO